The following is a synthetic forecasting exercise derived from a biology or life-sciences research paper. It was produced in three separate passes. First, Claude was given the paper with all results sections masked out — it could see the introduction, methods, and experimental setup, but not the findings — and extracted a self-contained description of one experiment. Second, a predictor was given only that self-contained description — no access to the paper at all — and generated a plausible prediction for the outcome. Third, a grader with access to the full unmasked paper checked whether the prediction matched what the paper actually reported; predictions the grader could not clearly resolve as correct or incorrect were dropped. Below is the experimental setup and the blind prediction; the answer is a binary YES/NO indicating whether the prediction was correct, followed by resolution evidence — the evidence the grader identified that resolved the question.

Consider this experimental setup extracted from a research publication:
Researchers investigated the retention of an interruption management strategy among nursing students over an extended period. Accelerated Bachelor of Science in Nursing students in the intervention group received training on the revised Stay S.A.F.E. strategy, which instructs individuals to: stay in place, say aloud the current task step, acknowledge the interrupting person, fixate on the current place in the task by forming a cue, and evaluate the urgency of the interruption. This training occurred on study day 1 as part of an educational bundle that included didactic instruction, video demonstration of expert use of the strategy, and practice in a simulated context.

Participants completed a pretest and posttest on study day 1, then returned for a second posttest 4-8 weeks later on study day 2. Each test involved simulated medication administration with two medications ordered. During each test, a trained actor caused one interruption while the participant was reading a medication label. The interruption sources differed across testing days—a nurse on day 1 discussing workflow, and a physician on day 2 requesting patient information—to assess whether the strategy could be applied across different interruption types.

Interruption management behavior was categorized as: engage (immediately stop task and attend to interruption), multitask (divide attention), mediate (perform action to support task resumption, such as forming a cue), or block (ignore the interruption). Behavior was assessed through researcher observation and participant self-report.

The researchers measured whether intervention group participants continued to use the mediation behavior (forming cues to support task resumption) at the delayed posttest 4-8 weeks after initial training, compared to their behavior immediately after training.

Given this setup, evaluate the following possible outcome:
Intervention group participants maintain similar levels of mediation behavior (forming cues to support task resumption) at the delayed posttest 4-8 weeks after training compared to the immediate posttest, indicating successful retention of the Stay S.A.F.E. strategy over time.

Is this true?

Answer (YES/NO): YES